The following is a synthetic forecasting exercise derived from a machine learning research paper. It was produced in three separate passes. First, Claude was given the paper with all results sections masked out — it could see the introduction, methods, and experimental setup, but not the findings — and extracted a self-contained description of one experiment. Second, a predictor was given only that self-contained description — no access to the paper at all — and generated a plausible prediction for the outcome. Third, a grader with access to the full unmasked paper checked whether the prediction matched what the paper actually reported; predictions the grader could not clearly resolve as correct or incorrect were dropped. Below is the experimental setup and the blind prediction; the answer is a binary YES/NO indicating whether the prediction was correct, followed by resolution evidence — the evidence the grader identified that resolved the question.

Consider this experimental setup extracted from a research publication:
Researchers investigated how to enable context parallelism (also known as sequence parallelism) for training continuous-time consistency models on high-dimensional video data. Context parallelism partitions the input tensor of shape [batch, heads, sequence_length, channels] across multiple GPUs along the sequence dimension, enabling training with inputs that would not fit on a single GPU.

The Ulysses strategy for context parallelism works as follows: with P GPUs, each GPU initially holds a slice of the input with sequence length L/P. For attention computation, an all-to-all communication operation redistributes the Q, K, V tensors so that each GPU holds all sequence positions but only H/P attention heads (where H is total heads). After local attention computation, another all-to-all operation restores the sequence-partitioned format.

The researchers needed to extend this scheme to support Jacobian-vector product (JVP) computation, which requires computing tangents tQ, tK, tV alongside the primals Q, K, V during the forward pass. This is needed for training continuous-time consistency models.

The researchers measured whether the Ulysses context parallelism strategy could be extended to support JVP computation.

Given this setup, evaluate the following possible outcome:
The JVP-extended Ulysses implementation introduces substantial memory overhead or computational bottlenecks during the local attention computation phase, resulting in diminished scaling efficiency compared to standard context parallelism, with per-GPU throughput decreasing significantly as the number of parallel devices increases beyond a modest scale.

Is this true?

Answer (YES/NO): NO